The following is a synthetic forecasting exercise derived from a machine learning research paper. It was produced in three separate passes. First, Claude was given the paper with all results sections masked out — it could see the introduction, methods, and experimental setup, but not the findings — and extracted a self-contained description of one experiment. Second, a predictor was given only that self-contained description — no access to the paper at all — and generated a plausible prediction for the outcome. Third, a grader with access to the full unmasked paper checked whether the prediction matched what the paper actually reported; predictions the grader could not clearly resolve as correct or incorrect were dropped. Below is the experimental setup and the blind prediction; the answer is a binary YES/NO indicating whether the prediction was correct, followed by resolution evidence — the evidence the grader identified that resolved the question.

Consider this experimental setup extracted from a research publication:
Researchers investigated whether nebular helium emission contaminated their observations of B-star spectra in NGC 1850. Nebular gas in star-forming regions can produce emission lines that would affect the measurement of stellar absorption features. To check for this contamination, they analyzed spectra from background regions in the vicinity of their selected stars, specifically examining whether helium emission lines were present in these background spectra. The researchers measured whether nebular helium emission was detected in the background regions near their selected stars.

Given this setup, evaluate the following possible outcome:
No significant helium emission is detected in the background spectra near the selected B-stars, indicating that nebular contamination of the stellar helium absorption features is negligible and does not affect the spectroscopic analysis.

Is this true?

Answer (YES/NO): YES